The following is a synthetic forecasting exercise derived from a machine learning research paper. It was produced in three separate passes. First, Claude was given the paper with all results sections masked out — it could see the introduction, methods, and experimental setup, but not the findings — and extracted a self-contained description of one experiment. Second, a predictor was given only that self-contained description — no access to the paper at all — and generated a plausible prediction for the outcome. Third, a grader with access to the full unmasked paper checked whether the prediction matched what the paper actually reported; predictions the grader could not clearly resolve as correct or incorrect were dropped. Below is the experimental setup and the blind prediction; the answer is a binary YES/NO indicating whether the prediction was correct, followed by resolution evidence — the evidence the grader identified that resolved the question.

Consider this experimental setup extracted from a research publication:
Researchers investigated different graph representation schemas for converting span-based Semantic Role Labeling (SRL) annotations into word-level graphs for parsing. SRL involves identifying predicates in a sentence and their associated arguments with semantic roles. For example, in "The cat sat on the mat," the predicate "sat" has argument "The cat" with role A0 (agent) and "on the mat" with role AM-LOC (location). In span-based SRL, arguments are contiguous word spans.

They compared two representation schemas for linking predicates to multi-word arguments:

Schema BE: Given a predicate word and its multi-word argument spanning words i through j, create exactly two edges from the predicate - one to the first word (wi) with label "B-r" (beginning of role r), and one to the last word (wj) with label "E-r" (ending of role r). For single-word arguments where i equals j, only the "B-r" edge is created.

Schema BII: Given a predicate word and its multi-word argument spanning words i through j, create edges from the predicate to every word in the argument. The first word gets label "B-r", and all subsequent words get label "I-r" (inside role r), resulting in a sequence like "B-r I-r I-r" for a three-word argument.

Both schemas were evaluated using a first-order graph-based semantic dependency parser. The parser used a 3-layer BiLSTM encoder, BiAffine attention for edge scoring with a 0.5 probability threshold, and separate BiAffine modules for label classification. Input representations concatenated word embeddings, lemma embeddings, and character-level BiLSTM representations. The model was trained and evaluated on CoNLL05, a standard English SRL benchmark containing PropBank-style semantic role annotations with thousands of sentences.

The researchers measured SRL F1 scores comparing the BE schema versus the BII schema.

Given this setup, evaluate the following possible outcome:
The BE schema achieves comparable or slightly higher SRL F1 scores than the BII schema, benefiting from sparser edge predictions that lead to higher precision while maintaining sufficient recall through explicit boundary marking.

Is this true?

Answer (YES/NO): NO